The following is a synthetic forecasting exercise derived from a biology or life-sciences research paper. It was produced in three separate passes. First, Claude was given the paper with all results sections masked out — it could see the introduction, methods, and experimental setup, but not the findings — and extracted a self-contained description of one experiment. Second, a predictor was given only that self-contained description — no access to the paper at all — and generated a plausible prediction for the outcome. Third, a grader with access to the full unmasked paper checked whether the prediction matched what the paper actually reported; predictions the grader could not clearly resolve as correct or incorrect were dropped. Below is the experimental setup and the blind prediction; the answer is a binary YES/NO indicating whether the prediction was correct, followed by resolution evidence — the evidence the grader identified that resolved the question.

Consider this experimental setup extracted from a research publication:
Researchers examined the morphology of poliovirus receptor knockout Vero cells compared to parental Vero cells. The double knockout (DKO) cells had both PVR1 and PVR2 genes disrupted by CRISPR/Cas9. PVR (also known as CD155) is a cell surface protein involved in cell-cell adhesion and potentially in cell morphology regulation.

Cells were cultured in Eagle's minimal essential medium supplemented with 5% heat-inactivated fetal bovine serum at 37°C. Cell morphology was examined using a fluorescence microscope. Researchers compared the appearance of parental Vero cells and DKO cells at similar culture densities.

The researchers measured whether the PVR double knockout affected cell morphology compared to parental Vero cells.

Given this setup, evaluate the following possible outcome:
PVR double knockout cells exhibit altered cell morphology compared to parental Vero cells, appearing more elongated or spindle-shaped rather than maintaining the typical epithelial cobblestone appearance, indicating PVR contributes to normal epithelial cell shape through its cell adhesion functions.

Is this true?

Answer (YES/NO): NO